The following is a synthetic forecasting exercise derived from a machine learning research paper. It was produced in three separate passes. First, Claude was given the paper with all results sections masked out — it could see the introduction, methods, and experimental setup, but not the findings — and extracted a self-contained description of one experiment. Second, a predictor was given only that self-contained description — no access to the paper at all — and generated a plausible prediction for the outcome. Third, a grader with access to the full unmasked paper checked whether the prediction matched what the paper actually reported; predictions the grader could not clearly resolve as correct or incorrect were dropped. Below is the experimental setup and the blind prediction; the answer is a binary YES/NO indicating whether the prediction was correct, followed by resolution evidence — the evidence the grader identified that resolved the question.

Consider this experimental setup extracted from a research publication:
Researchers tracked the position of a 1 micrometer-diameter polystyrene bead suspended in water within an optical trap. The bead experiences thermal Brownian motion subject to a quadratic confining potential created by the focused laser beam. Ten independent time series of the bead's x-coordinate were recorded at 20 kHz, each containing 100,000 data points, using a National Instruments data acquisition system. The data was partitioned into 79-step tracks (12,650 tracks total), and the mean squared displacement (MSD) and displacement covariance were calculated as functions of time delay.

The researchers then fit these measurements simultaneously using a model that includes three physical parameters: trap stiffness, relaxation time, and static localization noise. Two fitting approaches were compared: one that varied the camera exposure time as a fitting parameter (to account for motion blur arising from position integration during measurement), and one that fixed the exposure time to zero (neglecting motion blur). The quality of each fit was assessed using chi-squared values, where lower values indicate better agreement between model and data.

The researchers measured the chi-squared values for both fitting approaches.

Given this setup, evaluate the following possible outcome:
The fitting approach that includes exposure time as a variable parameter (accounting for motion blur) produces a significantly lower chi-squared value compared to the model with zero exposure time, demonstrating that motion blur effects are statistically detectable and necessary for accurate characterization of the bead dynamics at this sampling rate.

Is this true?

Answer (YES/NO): YES